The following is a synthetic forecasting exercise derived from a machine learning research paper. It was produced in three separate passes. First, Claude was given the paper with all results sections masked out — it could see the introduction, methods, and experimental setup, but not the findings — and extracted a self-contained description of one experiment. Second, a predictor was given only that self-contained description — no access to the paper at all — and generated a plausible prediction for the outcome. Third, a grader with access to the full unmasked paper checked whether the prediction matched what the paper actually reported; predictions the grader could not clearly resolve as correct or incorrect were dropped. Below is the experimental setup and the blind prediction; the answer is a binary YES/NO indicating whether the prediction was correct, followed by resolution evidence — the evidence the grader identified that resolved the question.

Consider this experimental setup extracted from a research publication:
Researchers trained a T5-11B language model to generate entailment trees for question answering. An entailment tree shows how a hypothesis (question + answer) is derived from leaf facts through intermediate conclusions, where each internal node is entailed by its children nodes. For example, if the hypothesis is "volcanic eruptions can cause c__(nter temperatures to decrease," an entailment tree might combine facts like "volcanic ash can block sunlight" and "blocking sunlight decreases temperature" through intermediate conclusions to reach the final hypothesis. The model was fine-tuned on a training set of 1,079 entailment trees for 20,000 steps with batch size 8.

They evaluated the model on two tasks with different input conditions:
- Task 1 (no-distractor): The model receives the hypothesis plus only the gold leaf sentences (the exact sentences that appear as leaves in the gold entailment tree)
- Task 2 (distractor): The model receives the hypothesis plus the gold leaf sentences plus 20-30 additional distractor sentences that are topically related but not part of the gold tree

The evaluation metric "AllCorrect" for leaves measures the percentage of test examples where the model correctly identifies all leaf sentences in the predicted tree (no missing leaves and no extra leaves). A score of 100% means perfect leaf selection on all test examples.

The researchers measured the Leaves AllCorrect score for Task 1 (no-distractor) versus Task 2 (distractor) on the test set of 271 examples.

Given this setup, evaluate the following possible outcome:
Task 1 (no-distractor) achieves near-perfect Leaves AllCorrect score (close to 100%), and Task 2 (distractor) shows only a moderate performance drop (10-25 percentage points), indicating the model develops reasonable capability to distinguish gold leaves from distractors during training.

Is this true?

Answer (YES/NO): NO